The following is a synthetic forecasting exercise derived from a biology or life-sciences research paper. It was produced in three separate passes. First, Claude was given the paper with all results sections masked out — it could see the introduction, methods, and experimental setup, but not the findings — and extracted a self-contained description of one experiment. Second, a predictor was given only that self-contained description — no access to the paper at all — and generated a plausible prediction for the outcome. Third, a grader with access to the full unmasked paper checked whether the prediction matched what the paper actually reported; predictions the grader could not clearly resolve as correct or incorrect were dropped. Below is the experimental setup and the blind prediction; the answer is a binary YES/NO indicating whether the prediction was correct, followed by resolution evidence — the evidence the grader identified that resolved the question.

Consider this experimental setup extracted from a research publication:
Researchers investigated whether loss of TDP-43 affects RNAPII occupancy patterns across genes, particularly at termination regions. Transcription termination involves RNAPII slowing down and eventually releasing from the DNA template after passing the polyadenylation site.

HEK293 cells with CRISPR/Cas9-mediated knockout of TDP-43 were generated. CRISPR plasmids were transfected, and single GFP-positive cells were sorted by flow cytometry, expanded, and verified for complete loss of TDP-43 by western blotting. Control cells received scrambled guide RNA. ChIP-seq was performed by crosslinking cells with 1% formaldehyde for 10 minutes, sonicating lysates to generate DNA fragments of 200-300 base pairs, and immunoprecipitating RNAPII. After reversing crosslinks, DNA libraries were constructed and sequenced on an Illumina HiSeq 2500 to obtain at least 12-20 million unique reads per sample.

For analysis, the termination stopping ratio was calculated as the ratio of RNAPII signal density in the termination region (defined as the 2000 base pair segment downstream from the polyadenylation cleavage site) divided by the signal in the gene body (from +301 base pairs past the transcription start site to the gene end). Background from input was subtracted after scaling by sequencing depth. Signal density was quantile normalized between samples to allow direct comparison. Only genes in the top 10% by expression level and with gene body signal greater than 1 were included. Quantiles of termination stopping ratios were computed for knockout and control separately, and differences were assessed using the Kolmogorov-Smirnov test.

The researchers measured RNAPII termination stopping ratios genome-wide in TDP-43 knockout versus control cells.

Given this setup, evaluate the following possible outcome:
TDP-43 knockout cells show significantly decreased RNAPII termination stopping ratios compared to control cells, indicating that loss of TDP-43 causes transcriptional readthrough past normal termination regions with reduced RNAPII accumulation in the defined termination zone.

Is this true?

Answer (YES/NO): NO